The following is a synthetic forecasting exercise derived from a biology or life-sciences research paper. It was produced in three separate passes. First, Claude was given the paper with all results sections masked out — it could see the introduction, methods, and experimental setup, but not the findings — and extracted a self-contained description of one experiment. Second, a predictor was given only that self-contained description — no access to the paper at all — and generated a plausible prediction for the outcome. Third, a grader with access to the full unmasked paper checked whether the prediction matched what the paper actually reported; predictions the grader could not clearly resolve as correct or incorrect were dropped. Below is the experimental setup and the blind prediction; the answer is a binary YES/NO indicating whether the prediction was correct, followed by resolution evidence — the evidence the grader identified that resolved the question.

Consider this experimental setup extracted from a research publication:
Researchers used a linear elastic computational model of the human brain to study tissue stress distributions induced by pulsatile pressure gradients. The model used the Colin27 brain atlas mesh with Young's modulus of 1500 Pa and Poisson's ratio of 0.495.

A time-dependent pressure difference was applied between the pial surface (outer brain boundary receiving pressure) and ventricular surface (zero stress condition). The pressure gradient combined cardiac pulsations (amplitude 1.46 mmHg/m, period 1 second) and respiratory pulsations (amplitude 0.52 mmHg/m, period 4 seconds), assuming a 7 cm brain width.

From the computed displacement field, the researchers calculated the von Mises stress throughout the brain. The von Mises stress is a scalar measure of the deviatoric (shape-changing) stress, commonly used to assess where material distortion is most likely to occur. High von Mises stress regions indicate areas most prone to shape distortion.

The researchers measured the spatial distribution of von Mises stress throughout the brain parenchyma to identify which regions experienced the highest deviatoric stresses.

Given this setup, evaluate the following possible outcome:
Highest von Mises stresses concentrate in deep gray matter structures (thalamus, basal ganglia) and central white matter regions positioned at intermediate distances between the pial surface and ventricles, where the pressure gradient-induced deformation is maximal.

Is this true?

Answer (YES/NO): NO